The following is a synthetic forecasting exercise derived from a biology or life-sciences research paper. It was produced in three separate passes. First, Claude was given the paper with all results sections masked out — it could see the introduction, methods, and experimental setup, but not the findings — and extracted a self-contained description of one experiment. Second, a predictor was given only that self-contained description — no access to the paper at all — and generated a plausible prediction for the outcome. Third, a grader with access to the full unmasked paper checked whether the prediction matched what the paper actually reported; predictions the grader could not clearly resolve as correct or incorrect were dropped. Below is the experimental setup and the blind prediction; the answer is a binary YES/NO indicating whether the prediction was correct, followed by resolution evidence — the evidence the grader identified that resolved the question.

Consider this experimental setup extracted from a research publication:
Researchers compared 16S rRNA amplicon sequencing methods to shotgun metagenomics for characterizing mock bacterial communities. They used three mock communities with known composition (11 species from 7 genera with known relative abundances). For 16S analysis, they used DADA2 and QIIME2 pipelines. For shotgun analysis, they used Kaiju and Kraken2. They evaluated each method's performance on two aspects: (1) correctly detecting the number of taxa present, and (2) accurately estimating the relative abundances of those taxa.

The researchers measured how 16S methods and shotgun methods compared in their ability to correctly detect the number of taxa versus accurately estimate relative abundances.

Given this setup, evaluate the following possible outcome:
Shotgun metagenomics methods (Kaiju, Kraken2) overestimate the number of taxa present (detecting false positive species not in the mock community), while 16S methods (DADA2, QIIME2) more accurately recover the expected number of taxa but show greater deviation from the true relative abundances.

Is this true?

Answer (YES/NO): YES